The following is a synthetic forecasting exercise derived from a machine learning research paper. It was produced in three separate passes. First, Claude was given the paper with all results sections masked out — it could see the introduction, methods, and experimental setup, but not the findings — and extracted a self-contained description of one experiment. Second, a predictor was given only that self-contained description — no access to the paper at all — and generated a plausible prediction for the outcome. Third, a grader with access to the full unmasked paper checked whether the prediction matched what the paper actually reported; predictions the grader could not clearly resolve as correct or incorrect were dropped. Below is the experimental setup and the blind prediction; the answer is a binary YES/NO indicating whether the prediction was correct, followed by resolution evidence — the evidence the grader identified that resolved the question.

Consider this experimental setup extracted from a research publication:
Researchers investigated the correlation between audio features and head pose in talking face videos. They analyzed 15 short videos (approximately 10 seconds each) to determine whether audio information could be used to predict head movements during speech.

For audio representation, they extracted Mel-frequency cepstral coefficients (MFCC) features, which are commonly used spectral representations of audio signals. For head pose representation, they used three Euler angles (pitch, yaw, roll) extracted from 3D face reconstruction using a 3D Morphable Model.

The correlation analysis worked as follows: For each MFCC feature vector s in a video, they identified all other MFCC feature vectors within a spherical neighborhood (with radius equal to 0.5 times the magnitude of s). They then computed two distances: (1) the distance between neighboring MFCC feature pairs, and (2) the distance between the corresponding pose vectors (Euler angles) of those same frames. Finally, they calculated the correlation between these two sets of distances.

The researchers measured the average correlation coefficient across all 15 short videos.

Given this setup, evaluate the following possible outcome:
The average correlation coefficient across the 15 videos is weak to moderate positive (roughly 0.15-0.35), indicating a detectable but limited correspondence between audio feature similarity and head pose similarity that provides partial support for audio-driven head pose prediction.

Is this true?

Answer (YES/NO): NO